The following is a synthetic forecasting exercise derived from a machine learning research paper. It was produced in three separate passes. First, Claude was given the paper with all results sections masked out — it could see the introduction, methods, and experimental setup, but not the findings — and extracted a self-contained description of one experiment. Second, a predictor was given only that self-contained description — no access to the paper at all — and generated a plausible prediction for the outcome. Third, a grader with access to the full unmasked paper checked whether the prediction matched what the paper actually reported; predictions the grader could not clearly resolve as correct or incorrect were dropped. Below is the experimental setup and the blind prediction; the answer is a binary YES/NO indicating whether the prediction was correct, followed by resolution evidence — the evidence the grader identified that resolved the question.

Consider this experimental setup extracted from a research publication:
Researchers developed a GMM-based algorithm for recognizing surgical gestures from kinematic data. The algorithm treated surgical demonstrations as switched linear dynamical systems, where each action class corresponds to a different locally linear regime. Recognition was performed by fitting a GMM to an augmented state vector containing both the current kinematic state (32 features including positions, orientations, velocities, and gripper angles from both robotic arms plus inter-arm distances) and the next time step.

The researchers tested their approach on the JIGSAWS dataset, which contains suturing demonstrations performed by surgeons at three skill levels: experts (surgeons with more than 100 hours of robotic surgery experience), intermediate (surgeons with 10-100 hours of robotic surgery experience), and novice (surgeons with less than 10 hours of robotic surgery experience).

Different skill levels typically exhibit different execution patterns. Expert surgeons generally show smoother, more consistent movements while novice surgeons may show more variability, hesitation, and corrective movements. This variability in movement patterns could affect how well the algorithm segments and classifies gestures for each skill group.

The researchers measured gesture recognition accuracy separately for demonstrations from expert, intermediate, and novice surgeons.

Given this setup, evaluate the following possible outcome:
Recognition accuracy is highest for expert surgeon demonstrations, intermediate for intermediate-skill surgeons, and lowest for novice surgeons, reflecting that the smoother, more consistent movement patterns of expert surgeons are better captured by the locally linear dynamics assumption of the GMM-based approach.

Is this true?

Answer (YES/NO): YES